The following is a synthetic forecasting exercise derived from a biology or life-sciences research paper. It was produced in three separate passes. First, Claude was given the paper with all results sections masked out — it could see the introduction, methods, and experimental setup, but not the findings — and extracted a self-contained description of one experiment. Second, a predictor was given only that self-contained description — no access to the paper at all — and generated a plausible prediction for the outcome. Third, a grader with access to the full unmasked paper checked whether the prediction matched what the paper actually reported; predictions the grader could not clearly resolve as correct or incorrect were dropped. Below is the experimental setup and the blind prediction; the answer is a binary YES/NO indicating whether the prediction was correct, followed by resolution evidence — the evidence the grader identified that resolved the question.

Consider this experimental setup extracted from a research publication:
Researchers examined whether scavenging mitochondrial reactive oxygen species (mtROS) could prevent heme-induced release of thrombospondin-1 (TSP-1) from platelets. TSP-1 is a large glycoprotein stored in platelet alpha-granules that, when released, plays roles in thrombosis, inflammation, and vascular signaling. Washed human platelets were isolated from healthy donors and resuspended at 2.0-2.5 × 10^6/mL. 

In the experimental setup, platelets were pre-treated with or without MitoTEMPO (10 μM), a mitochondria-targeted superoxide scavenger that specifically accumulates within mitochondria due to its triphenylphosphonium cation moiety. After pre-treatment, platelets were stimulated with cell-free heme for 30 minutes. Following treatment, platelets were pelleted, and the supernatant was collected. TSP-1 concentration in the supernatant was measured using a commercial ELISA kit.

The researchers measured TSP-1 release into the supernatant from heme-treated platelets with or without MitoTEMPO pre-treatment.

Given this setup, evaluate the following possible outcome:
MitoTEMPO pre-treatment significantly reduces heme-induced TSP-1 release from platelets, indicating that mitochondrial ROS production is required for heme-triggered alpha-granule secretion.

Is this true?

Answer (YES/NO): YES